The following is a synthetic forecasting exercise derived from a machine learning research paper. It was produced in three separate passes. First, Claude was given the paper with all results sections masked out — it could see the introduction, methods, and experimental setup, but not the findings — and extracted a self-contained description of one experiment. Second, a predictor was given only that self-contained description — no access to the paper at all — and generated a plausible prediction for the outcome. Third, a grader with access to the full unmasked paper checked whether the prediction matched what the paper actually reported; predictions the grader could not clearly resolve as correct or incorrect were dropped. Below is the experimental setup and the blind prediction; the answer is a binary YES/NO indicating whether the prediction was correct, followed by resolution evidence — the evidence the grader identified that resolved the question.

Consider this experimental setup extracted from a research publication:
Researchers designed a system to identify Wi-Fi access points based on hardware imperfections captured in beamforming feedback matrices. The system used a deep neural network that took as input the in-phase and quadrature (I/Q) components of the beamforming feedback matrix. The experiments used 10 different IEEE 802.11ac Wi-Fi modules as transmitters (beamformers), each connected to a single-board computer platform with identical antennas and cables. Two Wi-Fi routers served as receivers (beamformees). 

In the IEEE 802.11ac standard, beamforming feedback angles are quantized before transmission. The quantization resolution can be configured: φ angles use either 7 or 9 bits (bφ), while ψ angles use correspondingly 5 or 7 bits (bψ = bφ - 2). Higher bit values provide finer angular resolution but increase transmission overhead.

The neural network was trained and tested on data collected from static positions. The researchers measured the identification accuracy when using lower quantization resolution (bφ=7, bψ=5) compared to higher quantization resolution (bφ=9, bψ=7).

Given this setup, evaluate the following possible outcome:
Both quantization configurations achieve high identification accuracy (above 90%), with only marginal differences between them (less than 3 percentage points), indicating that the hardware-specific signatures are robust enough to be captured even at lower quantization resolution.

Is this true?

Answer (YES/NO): NO